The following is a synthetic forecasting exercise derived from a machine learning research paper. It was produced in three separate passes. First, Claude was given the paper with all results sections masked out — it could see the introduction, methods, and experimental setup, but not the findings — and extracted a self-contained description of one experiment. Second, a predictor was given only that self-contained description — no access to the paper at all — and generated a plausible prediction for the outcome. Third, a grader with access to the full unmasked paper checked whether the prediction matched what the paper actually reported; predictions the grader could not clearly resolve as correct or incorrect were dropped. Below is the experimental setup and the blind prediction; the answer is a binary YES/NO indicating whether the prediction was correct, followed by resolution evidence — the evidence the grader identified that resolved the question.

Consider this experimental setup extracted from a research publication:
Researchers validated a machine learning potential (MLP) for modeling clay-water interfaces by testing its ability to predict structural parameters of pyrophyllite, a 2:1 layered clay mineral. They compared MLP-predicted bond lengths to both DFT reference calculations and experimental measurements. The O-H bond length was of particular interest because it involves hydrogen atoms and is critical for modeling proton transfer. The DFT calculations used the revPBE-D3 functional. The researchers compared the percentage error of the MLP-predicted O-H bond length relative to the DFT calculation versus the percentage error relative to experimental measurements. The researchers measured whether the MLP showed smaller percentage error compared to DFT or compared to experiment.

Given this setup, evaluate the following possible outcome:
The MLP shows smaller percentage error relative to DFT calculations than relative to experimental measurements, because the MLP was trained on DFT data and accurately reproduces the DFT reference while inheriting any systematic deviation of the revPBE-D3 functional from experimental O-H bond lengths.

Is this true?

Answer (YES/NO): YES